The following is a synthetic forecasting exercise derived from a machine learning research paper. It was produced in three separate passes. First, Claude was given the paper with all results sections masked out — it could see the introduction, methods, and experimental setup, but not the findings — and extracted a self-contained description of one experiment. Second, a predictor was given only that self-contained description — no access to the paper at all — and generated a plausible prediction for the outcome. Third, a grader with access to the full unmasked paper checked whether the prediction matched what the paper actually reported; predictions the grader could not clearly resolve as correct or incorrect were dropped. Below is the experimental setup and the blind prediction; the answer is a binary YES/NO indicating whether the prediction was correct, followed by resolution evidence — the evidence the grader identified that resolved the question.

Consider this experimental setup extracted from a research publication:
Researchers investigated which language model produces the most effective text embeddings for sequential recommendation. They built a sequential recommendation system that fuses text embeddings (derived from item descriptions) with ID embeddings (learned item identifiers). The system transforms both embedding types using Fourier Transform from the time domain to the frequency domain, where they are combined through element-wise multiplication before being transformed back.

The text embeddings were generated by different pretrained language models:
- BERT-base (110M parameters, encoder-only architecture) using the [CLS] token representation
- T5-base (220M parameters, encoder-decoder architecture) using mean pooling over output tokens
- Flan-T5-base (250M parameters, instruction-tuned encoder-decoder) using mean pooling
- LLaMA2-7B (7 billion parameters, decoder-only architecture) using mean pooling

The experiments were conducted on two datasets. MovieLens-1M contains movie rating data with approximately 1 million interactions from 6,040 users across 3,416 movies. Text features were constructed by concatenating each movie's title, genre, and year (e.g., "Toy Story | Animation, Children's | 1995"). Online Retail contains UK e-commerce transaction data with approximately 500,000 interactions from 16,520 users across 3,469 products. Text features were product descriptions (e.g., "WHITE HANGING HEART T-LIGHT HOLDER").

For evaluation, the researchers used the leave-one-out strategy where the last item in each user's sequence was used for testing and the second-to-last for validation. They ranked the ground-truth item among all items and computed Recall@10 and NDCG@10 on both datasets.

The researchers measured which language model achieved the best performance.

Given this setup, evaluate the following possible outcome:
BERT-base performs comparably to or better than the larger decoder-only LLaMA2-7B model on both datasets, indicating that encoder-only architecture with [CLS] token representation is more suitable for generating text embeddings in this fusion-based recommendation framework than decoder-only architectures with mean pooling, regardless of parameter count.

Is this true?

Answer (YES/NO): YES